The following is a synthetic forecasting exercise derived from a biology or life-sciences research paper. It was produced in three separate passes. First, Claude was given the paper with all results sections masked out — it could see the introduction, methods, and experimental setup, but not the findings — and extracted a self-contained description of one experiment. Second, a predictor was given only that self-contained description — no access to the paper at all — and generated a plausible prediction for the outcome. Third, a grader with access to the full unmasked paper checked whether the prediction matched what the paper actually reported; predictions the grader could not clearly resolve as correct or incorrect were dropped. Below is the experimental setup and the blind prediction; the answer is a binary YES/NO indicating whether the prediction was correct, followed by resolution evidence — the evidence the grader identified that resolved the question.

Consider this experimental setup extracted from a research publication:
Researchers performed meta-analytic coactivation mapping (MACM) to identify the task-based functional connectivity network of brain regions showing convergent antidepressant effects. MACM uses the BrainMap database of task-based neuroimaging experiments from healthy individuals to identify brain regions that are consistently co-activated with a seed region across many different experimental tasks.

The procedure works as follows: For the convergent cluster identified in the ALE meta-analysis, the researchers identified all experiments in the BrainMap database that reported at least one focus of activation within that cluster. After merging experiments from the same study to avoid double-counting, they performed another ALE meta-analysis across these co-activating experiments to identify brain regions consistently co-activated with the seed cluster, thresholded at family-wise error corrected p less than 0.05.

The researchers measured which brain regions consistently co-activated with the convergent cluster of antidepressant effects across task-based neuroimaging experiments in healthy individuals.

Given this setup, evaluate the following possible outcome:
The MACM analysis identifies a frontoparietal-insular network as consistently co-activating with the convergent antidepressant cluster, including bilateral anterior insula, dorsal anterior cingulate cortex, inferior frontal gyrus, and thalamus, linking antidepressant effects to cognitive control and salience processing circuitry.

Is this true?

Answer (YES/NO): NO